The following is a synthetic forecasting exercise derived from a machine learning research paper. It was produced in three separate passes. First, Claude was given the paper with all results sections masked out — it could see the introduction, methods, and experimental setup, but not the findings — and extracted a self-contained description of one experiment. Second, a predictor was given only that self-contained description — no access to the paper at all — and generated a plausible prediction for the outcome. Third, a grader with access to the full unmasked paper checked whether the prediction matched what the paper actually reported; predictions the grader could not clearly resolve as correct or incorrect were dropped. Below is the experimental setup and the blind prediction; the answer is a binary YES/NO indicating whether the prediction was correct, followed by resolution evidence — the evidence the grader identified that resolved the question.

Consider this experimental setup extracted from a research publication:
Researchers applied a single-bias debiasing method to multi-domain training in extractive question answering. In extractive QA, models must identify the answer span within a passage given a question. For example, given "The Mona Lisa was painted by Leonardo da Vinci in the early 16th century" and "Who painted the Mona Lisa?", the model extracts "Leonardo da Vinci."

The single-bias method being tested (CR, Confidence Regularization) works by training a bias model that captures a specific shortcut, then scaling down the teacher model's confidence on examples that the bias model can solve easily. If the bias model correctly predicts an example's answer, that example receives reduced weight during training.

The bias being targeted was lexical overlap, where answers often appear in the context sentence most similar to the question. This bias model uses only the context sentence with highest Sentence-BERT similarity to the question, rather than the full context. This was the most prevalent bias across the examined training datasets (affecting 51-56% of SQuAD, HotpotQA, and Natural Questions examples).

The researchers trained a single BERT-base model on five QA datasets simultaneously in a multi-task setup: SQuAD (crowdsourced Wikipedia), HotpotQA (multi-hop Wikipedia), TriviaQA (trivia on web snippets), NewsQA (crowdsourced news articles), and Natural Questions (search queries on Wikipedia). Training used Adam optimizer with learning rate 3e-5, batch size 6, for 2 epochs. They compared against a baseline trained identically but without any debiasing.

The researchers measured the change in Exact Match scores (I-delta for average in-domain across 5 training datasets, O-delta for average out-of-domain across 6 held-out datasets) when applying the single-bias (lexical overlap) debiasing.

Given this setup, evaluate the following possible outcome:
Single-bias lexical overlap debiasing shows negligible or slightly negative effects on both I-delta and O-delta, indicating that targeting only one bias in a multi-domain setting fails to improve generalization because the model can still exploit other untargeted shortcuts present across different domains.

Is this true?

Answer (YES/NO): YES